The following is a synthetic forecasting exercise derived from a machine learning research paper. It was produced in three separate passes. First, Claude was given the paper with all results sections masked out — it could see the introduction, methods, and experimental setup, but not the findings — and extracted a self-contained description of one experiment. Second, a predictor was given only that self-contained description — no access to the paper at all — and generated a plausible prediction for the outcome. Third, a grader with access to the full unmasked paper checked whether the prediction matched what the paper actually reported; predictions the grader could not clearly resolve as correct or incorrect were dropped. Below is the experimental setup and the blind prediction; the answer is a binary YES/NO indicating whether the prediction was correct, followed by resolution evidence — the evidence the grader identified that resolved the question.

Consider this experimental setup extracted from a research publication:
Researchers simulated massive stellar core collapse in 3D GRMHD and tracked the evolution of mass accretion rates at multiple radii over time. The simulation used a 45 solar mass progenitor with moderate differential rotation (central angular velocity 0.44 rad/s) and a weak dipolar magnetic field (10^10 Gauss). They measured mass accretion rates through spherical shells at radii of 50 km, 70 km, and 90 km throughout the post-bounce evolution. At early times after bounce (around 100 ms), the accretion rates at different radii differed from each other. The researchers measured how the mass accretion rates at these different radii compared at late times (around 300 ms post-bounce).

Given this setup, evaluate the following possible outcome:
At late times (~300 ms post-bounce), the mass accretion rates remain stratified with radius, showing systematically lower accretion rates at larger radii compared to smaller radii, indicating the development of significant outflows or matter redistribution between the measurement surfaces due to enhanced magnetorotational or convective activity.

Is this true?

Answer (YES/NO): NO